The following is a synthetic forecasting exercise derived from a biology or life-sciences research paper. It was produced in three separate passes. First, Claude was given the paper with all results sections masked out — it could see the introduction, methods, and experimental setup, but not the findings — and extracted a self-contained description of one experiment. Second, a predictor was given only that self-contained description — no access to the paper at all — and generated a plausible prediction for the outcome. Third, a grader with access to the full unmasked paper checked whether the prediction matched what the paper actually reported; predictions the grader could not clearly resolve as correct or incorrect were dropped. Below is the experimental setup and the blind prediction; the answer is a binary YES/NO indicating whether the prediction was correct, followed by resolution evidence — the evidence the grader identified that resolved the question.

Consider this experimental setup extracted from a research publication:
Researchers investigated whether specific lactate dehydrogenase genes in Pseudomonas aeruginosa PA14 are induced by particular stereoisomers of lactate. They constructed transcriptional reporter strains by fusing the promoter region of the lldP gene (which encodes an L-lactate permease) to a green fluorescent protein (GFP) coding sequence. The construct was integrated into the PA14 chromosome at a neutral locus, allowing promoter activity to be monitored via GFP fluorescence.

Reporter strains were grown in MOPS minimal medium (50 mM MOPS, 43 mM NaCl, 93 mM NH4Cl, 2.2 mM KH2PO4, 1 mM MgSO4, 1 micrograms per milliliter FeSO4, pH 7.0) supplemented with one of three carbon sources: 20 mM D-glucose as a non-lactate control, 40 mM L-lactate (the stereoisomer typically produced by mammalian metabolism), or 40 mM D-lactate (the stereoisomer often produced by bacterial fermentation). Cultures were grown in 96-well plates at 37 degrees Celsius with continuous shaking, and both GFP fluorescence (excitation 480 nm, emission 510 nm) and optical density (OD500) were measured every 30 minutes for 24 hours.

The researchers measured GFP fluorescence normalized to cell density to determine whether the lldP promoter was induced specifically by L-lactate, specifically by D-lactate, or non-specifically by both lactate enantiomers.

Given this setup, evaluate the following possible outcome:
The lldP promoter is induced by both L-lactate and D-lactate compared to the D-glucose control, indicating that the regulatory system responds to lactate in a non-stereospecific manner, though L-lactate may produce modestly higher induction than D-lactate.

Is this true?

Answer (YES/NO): YES